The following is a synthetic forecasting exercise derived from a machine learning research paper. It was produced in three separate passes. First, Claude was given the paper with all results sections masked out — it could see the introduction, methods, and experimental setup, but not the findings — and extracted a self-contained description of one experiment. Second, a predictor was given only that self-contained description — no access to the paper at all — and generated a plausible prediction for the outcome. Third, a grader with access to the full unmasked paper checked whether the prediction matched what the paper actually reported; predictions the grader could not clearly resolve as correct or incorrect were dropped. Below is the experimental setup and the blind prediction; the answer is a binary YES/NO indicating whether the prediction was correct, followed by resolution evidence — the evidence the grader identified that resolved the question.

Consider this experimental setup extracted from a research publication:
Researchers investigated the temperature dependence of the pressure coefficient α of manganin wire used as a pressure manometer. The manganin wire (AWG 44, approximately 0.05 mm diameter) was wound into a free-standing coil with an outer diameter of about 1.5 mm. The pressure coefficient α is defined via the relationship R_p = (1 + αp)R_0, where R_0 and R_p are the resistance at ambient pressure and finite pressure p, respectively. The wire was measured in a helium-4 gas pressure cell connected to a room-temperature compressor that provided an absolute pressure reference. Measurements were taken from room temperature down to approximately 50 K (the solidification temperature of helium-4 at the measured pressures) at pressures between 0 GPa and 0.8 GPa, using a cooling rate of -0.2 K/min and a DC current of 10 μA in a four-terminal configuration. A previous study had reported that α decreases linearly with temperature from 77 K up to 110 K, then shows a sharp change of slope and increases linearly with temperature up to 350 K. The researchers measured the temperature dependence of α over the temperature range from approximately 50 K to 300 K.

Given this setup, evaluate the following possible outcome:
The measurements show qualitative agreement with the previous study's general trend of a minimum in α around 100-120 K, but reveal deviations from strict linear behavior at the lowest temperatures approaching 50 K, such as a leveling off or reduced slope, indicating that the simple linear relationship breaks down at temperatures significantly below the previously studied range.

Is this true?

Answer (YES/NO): NO